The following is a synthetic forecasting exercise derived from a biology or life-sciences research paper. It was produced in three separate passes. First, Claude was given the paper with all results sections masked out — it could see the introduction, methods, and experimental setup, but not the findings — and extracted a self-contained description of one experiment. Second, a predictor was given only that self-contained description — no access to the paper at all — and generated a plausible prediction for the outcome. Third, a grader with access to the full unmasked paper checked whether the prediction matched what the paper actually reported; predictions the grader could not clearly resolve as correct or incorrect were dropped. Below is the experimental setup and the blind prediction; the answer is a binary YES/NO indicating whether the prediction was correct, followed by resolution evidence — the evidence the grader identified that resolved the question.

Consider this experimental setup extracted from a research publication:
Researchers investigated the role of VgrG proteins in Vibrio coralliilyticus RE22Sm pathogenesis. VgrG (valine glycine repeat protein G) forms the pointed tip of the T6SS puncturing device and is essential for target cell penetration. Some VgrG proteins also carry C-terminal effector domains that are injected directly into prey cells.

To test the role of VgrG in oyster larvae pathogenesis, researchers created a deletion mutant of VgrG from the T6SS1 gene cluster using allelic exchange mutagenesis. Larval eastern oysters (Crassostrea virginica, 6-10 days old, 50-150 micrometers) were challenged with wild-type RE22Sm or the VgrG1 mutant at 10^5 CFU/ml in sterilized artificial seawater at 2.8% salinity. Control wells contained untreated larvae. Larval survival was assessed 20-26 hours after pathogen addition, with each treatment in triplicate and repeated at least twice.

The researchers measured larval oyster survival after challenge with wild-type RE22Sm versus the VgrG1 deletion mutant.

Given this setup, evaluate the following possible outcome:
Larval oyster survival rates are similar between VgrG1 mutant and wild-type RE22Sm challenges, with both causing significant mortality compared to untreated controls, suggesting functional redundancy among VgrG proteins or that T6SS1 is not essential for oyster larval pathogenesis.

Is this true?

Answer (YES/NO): NO